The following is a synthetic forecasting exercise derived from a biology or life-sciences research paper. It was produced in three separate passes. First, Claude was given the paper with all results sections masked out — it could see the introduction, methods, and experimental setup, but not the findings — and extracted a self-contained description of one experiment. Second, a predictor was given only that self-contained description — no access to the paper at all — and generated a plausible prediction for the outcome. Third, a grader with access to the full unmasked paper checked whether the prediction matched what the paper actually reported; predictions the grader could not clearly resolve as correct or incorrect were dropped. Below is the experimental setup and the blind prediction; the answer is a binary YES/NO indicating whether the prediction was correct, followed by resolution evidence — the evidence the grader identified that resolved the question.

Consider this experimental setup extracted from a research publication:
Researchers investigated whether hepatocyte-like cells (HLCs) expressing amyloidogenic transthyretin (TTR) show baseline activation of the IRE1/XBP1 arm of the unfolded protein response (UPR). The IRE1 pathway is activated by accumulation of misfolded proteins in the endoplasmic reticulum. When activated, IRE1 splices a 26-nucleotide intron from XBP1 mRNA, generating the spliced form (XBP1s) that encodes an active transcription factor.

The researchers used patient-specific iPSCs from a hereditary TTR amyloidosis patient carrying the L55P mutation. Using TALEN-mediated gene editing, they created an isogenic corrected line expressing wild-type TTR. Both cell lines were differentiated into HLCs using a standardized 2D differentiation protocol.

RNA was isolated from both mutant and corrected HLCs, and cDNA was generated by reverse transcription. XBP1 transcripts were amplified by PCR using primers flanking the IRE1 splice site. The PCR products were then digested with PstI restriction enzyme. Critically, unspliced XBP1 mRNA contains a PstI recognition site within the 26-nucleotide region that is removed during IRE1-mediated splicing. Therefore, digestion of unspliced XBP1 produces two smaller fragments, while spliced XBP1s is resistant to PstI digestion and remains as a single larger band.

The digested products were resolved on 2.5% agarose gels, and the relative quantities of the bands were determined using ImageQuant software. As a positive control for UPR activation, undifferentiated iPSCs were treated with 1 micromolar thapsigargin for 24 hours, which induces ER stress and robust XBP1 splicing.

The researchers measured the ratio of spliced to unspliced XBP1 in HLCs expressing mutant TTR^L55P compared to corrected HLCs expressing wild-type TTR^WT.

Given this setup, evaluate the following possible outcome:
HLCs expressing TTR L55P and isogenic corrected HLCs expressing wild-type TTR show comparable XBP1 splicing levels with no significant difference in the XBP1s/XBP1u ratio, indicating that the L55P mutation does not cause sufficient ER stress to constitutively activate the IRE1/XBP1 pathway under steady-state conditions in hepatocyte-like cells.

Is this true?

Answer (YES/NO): NO